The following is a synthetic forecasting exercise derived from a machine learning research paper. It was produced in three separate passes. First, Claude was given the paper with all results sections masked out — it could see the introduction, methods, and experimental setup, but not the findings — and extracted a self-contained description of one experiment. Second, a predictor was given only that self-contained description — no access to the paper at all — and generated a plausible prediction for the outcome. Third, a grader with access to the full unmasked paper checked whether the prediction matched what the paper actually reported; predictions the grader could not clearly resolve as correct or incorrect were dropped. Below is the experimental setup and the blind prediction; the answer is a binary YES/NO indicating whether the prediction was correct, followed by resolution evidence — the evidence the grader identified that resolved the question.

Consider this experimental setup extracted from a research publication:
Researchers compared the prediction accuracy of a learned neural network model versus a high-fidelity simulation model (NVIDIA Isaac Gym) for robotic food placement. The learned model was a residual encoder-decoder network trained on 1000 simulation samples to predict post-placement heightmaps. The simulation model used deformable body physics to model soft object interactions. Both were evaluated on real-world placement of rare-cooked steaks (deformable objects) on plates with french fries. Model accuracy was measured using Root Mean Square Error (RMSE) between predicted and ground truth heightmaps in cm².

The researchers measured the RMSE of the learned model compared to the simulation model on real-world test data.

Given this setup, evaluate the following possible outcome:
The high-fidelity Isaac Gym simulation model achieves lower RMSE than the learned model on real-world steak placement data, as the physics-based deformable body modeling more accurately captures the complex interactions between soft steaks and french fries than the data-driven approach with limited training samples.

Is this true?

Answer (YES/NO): YES